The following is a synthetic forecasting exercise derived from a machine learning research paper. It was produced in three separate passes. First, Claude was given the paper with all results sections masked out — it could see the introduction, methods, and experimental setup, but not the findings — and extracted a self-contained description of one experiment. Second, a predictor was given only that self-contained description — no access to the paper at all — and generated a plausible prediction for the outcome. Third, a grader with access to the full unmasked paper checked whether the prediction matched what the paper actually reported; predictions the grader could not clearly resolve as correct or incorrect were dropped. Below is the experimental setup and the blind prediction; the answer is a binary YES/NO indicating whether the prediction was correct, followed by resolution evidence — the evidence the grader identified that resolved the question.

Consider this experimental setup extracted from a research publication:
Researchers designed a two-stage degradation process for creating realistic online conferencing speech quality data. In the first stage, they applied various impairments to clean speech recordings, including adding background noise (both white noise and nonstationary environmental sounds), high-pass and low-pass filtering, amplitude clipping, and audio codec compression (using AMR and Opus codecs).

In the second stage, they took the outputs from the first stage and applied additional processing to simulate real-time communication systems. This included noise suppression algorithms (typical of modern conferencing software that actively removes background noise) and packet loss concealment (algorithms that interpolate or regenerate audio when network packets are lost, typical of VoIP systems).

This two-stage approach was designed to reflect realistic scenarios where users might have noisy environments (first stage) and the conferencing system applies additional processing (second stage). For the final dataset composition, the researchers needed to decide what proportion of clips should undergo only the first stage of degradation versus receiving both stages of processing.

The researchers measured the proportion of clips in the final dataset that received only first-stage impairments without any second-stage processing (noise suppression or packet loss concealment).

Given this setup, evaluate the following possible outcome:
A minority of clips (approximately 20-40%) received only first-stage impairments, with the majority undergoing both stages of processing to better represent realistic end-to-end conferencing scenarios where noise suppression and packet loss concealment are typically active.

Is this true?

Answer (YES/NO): NO